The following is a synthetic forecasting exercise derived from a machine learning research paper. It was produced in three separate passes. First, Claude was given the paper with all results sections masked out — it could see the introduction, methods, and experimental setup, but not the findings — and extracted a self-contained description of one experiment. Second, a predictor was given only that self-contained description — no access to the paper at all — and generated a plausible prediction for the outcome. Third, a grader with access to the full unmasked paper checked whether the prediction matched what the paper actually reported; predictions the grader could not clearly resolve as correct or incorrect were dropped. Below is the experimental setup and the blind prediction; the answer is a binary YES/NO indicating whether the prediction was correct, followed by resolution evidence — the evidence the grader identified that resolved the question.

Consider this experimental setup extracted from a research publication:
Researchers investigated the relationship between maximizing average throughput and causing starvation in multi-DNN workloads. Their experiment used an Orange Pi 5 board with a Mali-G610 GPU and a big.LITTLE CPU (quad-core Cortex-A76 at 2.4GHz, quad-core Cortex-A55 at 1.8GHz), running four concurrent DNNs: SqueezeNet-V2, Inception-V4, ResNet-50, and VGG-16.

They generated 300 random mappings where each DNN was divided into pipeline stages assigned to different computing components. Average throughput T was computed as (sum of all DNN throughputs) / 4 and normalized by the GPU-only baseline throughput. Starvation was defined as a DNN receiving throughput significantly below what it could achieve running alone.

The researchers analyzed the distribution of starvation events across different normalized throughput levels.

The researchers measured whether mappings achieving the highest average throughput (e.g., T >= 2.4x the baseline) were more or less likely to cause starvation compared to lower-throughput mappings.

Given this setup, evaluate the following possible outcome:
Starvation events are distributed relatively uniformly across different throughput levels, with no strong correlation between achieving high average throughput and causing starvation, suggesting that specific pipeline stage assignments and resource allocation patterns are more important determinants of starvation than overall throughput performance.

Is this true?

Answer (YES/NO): NO